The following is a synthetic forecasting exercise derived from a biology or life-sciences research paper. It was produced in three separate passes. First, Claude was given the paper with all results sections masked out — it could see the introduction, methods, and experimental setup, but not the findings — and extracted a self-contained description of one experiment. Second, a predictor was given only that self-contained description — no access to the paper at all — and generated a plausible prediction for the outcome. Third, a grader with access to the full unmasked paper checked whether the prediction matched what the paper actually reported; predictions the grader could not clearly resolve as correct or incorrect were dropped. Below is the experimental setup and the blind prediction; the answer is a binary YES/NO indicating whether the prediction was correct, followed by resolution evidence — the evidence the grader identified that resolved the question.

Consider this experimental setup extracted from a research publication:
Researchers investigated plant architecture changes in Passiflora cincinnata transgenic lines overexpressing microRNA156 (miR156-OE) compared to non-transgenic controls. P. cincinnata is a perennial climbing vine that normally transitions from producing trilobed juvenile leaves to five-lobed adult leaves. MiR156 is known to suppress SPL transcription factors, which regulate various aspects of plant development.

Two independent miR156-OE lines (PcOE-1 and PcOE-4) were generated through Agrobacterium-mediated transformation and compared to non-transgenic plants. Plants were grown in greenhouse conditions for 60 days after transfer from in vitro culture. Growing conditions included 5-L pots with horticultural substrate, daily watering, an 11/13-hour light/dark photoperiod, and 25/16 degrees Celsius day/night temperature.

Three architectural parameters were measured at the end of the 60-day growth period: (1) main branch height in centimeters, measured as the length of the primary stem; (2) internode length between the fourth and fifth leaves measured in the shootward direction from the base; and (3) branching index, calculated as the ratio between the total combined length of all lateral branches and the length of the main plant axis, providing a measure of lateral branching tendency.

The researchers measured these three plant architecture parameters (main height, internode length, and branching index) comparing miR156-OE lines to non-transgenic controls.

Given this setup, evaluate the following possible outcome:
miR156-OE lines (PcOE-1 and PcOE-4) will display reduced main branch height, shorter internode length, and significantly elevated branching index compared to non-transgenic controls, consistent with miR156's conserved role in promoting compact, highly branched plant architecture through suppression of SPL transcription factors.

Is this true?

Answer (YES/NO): YES